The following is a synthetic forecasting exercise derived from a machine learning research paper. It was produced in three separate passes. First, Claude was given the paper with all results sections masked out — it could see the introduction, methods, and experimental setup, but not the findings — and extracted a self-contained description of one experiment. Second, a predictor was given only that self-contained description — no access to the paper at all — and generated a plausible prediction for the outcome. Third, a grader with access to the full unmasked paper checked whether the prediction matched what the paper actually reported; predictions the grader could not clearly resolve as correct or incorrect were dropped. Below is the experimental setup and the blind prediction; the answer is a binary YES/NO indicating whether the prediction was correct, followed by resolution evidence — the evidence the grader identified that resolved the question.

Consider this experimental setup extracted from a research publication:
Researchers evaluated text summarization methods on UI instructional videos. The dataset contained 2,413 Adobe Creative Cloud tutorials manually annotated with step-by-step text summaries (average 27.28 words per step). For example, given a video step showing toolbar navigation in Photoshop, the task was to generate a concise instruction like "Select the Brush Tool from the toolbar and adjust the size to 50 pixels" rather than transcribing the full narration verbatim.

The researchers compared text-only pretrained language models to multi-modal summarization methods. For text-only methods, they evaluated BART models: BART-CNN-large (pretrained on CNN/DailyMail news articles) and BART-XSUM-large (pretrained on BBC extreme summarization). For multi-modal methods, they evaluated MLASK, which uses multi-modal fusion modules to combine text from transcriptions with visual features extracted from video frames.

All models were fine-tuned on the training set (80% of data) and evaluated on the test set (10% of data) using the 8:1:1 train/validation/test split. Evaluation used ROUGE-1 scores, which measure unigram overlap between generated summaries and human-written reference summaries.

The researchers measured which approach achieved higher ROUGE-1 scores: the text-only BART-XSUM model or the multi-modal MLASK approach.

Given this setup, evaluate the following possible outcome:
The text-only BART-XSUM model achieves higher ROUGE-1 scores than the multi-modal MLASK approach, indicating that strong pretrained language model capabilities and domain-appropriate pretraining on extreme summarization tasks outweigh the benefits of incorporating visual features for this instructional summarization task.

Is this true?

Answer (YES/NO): NO